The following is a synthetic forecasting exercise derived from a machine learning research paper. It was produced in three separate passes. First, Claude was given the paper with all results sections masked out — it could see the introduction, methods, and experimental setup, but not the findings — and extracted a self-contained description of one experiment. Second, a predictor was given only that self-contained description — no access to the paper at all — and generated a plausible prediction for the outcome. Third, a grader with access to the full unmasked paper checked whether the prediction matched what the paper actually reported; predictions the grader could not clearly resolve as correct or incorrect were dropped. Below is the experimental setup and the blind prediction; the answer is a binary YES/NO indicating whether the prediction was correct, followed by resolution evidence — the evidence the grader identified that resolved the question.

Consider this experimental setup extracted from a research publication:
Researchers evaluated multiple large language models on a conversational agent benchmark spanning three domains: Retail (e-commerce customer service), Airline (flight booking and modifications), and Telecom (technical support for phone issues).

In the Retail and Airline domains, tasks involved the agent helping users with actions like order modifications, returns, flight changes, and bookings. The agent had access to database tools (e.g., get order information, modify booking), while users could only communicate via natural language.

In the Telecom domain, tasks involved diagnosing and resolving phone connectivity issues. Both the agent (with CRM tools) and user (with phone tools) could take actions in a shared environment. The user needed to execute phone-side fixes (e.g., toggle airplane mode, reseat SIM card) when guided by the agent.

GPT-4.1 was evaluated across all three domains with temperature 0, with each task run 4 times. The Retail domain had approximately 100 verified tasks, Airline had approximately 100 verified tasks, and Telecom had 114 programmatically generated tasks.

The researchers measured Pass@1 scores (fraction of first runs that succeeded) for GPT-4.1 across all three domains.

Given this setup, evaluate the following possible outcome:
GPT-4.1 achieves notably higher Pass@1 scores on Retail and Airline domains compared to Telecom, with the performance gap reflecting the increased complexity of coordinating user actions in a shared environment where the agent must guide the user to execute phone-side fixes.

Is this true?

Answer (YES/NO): YES